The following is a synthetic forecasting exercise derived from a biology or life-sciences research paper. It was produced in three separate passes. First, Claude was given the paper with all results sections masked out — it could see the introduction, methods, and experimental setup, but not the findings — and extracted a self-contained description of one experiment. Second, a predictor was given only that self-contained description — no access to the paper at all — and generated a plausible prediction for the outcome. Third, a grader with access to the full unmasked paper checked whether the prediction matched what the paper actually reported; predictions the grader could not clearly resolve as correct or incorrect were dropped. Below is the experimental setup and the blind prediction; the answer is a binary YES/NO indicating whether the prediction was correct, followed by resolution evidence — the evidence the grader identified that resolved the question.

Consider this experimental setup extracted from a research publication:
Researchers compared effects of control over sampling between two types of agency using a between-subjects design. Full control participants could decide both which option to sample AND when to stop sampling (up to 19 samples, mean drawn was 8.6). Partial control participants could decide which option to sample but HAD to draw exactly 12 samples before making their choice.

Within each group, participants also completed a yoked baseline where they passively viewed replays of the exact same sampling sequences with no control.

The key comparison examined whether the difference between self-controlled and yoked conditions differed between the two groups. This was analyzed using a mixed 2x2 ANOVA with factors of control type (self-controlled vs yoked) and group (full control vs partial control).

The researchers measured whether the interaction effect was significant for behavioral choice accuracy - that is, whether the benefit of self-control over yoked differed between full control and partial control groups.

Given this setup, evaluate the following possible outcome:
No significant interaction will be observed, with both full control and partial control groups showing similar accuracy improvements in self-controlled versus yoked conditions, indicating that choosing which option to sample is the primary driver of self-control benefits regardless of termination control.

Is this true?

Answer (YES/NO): NO